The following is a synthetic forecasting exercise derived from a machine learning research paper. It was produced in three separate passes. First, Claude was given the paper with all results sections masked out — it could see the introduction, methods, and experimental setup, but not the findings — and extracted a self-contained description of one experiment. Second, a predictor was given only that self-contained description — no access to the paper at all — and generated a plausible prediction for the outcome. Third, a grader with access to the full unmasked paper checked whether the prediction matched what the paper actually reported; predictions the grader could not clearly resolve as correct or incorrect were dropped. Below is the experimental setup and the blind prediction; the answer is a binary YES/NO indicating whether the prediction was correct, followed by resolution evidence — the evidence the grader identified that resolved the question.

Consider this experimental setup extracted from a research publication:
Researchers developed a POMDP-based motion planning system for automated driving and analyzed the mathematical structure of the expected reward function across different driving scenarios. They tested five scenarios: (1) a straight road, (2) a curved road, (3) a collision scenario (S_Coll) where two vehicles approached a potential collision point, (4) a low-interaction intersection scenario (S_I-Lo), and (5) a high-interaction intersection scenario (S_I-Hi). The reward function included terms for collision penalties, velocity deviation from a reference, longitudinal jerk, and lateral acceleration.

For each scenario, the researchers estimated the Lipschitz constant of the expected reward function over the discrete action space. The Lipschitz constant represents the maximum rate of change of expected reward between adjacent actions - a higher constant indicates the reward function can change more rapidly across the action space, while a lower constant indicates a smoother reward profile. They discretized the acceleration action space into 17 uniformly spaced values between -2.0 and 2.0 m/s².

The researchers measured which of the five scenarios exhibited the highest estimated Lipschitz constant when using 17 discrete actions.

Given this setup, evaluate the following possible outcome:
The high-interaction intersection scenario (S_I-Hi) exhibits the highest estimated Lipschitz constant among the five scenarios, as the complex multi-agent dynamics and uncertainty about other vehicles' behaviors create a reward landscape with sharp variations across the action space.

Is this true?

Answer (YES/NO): NO